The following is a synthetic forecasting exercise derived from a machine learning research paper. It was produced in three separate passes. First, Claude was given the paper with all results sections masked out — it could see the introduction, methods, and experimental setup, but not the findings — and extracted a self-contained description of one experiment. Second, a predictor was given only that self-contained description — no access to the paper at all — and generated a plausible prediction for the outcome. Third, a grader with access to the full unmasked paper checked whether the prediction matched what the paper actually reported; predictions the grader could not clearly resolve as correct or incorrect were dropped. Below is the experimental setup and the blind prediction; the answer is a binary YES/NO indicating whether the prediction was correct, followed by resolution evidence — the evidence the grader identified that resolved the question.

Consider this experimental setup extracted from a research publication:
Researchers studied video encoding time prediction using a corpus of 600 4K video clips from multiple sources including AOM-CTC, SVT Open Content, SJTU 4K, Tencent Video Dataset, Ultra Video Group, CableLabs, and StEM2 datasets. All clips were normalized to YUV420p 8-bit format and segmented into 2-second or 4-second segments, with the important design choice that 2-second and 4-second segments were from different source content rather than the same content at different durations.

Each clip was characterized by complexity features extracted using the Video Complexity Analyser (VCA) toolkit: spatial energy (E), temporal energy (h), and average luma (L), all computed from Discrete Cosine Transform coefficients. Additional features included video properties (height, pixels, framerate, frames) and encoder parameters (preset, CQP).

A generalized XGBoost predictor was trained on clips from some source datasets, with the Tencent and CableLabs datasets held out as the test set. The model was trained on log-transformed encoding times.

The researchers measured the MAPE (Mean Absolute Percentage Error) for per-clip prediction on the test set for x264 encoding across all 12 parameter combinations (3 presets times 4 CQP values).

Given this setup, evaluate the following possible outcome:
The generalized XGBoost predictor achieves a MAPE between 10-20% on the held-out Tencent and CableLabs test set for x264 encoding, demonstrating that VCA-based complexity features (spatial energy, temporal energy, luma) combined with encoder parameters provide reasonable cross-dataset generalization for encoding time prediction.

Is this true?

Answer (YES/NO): NO